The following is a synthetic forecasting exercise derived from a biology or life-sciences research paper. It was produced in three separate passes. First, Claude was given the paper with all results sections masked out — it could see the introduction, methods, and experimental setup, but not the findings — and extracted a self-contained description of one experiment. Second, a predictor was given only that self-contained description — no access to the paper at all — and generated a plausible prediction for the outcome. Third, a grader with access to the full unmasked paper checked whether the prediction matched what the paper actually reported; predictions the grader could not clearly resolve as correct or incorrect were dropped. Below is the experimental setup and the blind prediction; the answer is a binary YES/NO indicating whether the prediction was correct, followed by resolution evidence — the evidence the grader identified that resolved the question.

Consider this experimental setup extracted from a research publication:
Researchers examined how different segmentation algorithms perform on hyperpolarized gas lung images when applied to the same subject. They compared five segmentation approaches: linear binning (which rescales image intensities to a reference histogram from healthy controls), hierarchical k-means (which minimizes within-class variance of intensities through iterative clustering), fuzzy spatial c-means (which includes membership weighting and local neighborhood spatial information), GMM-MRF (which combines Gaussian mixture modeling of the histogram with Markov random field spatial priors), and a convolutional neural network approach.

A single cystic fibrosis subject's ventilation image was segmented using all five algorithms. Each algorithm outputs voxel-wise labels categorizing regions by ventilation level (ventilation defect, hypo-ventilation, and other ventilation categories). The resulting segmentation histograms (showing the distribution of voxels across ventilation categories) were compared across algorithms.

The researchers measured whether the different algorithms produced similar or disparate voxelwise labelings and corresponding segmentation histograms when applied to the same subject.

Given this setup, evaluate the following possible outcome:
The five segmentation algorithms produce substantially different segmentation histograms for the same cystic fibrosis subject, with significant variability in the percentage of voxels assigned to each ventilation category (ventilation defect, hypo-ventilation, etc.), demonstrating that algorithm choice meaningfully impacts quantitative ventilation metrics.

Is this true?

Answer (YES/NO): YES